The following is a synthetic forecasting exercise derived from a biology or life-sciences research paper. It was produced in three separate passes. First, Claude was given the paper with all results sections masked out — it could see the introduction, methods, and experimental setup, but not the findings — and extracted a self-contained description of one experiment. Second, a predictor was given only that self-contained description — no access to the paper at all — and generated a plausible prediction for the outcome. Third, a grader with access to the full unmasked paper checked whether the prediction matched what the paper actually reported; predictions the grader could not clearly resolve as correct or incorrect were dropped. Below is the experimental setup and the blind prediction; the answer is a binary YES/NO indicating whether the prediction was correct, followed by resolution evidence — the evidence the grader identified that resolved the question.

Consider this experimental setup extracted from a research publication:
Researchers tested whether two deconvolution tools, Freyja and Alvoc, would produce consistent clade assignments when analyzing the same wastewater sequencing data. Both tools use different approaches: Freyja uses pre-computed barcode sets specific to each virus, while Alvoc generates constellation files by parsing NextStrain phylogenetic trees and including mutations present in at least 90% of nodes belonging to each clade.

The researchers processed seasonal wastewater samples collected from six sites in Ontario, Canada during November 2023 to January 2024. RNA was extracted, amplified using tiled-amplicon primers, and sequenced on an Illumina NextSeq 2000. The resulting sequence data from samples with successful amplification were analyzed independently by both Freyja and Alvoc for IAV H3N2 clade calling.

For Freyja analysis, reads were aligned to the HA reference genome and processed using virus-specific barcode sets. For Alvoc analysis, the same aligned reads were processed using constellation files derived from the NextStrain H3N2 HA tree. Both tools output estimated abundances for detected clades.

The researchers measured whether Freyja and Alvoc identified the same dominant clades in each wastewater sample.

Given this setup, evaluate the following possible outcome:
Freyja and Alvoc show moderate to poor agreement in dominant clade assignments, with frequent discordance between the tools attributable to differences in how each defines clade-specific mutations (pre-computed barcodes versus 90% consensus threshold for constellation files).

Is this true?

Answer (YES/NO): NO